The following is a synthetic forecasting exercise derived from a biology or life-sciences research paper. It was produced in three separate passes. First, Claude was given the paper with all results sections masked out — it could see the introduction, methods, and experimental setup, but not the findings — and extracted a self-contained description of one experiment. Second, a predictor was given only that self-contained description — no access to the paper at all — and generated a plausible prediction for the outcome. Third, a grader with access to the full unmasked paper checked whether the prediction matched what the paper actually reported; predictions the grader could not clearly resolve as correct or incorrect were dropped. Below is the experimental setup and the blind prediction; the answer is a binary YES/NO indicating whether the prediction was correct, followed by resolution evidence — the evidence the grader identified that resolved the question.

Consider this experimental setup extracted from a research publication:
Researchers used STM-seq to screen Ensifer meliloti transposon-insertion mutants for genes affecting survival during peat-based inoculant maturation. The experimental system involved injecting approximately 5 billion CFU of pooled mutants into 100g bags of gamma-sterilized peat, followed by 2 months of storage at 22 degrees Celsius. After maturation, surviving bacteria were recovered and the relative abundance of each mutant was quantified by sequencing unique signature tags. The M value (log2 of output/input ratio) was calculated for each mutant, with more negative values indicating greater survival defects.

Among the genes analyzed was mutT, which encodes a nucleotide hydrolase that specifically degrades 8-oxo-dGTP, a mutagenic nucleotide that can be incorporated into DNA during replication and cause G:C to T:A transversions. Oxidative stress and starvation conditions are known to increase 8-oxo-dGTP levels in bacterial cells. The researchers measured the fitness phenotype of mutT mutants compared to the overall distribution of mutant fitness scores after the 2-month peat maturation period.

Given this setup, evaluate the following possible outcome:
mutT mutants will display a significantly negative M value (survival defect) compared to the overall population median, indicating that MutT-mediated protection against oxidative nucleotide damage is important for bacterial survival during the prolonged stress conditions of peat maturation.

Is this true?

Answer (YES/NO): YES